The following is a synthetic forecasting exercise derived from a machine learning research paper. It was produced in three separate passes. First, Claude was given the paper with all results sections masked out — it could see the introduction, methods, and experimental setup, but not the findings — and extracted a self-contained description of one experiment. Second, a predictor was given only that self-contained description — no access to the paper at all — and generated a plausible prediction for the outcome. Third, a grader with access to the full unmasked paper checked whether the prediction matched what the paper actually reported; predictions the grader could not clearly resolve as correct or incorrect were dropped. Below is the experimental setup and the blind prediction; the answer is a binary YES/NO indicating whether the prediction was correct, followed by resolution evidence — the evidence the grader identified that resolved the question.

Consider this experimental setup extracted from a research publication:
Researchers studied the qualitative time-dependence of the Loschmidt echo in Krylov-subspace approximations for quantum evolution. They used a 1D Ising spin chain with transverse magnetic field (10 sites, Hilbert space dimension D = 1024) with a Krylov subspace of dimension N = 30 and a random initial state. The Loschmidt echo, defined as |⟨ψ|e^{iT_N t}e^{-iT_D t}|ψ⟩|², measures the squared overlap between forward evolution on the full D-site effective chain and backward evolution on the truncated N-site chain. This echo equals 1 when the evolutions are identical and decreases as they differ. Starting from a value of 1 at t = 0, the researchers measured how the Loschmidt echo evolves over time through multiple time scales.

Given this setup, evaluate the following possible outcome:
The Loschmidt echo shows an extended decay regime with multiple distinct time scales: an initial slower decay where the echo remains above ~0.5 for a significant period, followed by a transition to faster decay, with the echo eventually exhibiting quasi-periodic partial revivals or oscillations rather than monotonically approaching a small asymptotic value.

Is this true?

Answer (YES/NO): NO